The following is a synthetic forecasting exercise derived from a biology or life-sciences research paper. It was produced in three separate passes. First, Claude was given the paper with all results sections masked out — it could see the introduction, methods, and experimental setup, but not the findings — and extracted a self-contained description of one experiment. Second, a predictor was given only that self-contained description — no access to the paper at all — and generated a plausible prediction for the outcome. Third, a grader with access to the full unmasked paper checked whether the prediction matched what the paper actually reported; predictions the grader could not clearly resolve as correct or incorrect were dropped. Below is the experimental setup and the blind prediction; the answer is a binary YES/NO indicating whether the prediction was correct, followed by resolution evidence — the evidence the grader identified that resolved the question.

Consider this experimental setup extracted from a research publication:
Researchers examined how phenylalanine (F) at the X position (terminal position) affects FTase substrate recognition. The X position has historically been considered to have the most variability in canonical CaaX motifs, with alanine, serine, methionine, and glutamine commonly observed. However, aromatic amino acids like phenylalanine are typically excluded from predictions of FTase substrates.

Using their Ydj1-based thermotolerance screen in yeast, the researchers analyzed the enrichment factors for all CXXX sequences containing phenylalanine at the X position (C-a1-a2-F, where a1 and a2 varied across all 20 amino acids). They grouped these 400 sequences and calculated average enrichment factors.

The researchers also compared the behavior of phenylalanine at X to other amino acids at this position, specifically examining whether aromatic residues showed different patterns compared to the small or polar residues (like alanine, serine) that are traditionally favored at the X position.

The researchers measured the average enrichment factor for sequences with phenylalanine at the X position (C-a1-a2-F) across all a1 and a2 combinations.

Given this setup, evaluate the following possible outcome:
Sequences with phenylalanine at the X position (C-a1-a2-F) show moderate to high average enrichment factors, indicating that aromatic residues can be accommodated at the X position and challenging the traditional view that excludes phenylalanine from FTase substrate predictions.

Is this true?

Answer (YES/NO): YES